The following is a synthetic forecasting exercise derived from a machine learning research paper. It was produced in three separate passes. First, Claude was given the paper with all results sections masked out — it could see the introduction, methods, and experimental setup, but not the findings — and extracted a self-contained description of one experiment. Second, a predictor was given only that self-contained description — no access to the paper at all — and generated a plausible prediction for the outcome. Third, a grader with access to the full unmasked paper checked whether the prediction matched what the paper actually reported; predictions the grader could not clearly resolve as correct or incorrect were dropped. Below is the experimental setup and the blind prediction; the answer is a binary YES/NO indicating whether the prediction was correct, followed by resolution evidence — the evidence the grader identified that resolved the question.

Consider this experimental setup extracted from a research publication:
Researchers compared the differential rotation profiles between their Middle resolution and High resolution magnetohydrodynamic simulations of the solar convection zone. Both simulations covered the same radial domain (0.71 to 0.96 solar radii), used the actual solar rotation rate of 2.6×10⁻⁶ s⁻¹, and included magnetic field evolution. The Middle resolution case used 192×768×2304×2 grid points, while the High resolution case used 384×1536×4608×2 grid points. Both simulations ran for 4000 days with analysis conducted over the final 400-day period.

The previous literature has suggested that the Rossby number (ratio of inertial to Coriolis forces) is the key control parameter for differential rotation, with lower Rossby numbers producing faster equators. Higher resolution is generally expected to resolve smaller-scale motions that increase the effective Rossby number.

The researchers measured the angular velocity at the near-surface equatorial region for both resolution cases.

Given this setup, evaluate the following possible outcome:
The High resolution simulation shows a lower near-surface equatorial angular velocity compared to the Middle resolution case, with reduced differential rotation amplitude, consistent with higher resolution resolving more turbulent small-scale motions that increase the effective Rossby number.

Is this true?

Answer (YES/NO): NO